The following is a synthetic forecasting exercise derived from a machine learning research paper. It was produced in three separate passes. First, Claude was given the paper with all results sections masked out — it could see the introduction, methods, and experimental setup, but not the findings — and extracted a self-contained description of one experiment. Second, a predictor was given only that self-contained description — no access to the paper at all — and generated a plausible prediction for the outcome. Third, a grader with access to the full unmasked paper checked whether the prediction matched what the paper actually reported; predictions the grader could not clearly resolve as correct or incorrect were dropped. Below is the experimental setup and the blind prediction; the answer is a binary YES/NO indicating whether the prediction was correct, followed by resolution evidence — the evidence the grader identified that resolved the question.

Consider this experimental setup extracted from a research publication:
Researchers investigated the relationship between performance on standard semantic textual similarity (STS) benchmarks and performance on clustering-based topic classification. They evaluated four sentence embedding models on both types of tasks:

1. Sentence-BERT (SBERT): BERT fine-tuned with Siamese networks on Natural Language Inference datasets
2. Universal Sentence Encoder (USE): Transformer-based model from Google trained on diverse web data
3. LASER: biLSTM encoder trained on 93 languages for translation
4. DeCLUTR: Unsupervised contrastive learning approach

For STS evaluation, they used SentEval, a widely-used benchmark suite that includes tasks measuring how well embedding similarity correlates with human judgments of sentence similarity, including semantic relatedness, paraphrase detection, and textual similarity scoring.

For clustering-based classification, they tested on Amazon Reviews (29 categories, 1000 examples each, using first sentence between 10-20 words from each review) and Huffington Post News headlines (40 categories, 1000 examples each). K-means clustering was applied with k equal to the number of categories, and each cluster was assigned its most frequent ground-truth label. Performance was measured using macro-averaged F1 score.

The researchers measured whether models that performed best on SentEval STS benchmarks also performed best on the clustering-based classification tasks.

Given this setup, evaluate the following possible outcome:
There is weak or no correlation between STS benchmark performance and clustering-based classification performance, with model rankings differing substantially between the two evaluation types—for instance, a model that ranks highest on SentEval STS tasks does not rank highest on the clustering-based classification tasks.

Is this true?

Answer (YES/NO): YES